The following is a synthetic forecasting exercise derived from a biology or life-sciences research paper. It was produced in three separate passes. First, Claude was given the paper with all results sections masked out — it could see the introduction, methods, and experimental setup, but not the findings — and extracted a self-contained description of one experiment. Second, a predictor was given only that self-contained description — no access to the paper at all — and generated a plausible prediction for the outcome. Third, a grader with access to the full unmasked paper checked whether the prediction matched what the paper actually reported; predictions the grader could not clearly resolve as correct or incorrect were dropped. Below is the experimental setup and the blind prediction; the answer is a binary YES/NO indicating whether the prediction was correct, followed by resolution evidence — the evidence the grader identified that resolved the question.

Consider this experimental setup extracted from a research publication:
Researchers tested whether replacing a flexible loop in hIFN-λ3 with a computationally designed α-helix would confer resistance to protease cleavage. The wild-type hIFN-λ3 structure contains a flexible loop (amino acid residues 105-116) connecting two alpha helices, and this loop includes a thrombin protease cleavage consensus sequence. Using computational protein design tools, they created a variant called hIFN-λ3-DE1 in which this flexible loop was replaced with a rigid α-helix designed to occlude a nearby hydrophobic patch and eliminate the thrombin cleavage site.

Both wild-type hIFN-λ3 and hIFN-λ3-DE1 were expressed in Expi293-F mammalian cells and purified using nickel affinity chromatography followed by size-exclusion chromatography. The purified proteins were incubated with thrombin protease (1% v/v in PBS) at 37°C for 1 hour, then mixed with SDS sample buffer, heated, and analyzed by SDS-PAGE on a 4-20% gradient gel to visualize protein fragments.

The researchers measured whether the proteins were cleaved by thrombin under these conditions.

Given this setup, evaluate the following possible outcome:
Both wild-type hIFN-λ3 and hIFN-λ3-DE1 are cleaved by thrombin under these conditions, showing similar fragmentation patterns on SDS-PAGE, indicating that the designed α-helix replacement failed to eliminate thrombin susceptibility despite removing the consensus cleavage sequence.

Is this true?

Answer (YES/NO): NO